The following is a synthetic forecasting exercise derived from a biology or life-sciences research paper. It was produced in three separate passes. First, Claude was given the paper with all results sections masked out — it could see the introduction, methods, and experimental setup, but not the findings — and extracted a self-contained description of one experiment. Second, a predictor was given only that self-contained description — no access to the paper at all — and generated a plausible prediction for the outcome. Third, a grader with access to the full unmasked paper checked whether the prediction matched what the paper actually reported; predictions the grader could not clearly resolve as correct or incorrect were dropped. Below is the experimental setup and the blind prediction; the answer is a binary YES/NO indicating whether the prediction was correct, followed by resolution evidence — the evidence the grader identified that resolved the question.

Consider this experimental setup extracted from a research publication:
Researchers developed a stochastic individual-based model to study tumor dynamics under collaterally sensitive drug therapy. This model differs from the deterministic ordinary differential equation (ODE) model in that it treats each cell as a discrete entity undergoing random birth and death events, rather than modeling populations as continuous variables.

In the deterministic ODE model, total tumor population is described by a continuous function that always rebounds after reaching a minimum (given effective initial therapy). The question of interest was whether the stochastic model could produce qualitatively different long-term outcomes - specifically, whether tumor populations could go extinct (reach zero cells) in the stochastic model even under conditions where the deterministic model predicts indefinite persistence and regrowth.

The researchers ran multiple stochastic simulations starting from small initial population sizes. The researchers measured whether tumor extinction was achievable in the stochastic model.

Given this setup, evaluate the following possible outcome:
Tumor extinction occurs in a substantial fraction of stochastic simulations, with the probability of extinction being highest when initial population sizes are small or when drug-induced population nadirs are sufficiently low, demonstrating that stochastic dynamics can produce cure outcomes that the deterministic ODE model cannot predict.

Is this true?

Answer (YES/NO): NO